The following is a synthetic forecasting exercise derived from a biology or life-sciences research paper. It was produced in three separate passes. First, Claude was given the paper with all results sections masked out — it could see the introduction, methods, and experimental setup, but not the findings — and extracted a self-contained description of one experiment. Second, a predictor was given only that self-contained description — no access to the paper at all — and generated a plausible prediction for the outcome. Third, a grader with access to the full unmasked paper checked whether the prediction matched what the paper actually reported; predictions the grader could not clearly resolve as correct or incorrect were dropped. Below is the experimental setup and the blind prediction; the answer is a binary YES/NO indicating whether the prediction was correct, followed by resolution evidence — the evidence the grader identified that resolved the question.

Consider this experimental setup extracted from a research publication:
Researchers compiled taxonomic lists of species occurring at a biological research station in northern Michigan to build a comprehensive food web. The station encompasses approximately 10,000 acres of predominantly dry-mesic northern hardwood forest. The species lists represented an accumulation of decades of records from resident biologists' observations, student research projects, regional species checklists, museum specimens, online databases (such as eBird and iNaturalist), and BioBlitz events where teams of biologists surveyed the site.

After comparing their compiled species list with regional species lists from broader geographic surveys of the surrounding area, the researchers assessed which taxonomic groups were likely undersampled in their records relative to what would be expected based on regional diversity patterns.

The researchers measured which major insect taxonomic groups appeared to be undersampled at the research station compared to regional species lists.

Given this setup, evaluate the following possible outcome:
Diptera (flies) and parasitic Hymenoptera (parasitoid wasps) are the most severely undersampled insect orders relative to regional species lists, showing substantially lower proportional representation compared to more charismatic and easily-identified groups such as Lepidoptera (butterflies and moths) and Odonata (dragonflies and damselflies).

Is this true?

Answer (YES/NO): NO